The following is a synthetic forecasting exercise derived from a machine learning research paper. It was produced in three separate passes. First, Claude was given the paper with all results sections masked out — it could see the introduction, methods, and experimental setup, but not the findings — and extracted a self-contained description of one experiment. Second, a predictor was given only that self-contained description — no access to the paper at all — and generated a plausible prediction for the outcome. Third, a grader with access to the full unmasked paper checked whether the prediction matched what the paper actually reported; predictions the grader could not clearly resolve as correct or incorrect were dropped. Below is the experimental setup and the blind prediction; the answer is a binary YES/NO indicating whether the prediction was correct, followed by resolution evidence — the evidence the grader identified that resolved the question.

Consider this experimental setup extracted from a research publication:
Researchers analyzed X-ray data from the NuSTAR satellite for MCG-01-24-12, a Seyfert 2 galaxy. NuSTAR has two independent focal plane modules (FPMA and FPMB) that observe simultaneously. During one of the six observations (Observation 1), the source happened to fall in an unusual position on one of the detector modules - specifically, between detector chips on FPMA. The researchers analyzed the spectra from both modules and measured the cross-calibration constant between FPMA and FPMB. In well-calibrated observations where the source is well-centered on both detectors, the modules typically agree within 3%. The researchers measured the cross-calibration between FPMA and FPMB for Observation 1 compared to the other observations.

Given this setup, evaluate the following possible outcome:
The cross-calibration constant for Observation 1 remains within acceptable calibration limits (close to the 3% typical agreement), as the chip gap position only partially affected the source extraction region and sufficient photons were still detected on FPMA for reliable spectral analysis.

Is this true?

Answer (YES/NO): NO